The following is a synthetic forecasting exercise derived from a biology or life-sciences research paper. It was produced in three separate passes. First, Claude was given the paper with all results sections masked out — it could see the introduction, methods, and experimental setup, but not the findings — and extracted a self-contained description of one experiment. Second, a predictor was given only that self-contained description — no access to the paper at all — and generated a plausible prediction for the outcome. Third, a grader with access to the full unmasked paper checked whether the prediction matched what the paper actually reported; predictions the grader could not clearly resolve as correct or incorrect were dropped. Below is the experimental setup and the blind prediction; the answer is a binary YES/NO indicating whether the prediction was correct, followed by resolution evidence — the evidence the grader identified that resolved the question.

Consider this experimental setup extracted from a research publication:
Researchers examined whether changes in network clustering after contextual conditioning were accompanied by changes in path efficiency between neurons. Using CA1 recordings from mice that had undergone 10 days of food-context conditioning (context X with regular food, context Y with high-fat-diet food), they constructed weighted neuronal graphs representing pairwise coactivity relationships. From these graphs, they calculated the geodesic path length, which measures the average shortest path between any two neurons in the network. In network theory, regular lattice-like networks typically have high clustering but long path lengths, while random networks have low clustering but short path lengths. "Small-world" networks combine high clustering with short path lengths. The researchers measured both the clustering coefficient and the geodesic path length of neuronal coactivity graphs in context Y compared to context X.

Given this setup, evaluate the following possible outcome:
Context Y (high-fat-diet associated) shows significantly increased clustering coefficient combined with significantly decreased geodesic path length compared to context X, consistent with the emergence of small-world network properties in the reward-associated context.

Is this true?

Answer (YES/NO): NO